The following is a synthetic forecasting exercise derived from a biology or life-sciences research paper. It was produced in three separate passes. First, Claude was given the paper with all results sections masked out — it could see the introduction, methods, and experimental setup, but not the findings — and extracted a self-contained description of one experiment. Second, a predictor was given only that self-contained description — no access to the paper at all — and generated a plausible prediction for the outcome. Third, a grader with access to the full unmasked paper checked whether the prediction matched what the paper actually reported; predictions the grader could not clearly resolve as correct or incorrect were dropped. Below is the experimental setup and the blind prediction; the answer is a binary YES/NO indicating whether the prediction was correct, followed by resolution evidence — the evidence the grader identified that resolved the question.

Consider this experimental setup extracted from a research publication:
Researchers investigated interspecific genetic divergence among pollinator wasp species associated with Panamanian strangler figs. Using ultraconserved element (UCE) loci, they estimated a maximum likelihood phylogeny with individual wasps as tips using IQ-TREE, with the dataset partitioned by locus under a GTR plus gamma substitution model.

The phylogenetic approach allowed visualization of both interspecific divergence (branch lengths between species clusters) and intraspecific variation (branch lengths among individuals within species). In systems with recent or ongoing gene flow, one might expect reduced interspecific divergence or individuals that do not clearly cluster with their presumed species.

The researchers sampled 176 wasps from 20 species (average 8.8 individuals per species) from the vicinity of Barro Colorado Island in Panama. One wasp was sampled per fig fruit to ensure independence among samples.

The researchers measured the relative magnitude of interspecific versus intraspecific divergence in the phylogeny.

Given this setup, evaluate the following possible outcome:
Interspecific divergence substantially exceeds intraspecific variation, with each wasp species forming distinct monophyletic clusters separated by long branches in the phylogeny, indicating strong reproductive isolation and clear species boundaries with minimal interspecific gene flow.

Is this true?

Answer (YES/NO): YES